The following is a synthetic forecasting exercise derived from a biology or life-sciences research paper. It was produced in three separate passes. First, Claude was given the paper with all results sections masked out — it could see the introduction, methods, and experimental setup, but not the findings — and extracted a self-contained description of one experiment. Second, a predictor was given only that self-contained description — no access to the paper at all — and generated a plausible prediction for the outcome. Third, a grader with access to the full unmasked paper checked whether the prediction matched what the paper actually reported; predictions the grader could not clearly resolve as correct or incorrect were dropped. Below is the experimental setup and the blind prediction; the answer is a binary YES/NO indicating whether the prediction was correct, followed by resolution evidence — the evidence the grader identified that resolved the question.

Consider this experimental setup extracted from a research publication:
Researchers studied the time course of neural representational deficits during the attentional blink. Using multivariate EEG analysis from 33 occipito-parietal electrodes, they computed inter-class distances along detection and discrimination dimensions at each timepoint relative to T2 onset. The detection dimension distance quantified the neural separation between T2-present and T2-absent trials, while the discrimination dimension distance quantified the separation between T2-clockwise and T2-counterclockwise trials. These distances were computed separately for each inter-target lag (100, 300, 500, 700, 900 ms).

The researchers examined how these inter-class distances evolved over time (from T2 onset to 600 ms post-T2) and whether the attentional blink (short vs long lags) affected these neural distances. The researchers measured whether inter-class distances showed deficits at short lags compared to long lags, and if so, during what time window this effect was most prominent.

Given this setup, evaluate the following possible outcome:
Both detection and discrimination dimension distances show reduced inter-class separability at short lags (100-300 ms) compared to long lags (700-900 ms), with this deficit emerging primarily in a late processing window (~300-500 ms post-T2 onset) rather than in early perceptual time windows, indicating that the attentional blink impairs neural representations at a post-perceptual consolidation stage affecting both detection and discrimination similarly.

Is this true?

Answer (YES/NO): NO